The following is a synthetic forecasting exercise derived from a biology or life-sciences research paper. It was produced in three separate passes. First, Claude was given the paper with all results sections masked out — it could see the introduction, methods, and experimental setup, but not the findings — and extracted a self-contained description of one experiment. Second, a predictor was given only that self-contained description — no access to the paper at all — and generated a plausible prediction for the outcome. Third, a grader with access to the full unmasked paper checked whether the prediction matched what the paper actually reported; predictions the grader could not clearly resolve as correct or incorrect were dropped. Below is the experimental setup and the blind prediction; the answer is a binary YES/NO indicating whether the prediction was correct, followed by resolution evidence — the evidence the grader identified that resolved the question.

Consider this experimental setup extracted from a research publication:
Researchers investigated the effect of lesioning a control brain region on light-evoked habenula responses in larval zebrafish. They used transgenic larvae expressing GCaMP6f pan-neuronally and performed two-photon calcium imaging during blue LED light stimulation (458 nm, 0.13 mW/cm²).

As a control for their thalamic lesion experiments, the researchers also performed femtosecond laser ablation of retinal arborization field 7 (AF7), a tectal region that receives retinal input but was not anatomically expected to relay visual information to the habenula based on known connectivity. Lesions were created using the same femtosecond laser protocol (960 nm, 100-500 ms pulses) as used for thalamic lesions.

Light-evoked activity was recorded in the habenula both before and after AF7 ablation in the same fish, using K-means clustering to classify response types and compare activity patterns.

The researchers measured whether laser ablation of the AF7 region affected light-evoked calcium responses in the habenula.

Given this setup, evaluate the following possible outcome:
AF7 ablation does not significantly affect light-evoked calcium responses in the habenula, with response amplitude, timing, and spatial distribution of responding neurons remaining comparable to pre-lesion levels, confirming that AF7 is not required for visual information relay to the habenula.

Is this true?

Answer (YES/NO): YES